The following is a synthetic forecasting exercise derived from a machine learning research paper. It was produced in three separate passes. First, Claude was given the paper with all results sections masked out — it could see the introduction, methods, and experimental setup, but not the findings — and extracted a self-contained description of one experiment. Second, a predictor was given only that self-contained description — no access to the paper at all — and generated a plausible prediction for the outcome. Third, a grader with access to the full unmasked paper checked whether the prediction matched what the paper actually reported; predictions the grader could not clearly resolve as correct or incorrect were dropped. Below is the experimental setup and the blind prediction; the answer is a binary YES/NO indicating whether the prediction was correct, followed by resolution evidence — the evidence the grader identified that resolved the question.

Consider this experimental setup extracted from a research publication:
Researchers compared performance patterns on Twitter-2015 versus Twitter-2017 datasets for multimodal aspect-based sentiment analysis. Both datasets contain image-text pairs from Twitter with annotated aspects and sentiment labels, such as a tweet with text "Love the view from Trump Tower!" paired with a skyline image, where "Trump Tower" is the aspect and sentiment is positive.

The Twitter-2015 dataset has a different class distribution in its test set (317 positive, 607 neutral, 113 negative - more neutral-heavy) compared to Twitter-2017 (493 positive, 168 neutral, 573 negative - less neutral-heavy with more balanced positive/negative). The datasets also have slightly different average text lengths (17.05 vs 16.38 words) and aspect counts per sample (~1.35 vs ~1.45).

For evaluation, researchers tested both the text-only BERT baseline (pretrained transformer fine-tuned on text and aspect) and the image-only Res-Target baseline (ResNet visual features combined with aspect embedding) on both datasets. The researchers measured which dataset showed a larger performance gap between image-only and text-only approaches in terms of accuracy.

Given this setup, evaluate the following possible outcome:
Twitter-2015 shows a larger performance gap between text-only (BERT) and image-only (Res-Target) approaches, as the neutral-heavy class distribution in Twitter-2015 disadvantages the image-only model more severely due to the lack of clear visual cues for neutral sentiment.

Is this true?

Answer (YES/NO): YES